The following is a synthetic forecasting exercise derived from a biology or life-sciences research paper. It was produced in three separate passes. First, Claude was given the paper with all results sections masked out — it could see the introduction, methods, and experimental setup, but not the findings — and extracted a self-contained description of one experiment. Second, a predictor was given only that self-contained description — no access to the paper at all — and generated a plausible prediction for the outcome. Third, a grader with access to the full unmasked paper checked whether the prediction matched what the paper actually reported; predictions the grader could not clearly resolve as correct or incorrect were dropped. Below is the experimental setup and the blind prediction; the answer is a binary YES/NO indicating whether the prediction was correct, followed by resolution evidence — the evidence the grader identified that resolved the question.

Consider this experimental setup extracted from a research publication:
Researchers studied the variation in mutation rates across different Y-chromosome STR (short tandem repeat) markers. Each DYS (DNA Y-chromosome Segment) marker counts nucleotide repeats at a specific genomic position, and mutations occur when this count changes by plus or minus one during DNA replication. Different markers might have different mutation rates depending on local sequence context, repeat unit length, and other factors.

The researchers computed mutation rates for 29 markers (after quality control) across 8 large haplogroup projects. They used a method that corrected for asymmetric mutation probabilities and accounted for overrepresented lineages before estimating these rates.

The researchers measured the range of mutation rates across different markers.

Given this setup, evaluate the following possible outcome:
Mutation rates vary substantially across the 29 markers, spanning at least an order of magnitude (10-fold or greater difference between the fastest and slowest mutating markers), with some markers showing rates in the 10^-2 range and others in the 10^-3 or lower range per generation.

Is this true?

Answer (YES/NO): YES